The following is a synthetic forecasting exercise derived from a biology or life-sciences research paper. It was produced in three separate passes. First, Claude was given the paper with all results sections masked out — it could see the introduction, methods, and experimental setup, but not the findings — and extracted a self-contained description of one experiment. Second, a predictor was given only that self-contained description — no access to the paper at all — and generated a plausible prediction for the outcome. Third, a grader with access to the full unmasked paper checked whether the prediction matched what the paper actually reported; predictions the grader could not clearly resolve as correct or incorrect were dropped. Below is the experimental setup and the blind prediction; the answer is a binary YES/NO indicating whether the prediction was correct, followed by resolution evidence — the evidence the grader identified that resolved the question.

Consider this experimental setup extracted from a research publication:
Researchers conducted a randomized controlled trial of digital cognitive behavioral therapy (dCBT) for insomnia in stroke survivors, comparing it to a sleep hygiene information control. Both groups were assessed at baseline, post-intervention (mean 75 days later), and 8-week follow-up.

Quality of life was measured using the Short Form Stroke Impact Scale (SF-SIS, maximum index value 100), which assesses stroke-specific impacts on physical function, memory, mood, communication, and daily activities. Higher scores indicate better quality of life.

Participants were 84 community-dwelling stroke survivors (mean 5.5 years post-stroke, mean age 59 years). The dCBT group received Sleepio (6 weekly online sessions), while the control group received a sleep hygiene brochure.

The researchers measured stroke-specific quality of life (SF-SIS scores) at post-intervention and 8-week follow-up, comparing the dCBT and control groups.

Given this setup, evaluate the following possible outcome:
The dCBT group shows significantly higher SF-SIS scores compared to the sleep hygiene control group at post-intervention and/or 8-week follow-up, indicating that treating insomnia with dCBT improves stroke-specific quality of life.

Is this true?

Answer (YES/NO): NO